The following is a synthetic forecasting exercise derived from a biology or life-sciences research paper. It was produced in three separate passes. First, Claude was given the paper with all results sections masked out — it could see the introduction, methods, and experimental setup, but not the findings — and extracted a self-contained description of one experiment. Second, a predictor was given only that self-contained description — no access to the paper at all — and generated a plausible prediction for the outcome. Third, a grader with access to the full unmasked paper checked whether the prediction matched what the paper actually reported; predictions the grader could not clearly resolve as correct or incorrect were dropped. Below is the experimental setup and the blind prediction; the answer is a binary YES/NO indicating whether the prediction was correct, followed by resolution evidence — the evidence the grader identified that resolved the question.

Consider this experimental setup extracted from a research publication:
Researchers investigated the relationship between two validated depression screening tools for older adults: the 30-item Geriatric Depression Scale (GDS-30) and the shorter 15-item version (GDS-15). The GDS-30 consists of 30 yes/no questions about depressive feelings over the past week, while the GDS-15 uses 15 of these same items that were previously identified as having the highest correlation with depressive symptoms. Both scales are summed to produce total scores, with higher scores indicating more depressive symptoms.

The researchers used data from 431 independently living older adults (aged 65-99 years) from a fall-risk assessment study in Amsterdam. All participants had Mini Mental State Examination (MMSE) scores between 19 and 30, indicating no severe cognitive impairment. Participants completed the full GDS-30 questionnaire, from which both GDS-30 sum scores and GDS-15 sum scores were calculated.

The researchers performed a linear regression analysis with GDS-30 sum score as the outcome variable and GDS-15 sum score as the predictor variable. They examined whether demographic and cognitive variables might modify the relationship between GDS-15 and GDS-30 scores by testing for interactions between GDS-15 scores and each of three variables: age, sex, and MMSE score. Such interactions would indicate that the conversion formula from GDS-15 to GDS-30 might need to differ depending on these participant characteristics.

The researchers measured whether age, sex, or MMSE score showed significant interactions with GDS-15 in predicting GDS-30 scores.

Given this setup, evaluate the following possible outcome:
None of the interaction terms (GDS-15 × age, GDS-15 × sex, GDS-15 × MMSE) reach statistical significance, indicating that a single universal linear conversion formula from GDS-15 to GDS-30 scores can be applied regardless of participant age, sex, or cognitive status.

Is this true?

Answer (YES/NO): YES